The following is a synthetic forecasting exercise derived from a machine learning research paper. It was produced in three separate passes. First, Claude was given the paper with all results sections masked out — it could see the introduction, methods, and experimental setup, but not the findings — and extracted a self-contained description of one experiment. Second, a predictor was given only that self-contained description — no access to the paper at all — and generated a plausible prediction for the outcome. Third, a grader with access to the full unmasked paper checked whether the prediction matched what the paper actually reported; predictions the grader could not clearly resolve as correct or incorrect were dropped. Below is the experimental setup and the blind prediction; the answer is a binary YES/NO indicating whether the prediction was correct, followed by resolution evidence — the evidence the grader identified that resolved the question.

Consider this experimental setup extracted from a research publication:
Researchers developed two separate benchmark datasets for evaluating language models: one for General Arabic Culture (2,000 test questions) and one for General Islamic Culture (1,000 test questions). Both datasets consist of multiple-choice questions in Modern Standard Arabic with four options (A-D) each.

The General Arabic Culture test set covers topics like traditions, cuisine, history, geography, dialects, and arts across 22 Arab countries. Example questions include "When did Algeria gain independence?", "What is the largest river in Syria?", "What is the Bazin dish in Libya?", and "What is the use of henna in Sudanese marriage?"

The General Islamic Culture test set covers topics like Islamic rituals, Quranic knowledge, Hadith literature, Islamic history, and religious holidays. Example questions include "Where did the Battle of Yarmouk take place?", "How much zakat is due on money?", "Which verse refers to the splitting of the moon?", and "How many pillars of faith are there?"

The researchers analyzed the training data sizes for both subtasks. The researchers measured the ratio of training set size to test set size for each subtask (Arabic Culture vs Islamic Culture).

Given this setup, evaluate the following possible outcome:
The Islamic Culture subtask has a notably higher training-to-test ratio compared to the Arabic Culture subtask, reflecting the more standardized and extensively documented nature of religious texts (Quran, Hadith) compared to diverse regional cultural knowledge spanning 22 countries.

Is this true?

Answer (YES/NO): NO